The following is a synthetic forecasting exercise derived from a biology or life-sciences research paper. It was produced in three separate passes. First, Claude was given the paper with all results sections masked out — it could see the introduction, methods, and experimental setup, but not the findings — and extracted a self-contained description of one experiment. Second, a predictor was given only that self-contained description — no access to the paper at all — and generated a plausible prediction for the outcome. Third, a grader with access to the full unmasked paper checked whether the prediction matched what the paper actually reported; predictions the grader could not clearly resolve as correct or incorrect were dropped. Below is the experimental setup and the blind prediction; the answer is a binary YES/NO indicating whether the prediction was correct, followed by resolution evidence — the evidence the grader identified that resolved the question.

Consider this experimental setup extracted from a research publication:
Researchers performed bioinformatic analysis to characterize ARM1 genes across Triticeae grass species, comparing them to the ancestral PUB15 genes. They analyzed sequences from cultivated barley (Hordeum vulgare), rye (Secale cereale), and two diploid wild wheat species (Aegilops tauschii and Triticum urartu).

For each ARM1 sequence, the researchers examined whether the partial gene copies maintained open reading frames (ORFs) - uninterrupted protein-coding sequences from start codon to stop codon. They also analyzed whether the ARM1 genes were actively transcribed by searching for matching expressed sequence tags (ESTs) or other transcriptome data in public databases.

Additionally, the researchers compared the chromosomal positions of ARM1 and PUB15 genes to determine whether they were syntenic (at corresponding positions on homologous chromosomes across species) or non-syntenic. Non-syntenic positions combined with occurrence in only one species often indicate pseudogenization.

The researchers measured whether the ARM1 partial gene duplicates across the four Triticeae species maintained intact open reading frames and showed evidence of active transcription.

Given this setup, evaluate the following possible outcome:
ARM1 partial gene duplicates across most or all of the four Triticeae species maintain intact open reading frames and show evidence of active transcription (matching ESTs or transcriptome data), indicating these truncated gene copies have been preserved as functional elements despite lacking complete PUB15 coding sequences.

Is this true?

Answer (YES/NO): YES